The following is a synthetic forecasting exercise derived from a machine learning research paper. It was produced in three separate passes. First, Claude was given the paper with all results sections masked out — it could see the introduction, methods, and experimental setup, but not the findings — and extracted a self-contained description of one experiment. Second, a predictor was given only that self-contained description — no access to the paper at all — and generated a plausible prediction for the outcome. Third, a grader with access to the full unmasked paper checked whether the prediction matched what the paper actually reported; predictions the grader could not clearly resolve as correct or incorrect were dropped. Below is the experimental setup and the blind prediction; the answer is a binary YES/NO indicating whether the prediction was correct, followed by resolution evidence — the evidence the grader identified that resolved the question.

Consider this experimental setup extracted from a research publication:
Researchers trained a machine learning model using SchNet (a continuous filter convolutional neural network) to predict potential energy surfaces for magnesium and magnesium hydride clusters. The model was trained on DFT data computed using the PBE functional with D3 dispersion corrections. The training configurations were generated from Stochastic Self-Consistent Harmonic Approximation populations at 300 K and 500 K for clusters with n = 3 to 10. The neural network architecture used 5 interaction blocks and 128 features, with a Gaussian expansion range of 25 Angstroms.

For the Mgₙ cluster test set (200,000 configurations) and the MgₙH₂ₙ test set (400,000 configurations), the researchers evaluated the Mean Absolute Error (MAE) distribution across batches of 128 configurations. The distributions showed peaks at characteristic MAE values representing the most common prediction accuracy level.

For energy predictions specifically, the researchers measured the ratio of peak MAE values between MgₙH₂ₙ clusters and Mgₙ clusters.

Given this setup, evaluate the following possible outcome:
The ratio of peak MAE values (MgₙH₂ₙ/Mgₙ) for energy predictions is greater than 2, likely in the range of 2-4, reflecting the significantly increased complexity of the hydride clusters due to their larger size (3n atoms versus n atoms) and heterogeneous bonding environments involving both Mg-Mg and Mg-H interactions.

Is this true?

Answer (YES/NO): NO